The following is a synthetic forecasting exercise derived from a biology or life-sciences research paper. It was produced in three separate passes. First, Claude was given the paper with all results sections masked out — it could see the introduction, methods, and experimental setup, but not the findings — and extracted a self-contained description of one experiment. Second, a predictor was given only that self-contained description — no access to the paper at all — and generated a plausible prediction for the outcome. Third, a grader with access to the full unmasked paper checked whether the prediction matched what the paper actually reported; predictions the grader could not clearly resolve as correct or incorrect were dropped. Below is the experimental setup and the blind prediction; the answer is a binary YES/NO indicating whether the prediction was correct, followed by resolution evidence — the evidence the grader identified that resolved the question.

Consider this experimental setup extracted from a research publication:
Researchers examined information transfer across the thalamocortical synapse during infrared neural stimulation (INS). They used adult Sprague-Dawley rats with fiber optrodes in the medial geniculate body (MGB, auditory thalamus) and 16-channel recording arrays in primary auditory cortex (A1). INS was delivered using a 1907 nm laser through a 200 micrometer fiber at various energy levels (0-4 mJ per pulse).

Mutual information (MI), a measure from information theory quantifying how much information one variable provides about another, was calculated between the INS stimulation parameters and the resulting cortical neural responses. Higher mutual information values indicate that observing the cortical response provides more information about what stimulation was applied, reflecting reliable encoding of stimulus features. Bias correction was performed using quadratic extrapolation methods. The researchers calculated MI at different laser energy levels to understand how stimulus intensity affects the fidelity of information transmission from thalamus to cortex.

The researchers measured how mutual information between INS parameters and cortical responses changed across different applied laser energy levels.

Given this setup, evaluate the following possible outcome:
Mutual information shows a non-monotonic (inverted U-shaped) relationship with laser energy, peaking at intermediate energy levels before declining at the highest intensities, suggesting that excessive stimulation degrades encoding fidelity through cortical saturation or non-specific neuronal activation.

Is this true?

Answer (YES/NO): NO